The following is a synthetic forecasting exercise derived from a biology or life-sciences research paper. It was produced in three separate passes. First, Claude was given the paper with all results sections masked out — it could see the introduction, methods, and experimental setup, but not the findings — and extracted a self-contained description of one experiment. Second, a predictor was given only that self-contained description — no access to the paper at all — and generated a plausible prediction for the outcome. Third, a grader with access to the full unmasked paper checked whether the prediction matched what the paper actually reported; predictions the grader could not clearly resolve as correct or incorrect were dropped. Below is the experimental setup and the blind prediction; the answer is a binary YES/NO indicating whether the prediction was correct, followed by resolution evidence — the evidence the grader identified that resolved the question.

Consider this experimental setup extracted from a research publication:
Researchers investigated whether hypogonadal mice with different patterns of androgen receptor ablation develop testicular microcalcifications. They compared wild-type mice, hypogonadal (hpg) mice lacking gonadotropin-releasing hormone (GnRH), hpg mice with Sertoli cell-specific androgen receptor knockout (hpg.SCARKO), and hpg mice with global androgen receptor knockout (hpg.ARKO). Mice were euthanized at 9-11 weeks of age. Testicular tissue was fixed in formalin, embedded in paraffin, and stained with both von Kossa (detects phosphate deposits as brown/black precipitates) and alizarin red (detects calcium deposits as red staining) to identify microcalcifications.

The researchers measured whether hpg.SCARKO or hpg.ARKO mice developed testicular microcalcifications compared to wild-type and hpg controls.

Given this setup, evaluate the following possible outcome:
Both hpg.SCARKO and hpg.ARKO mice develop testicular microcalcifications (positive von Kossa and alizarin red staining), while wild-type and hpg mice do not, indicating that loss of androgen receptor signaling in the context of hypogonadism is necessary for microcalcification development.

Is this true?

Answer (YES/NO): NO